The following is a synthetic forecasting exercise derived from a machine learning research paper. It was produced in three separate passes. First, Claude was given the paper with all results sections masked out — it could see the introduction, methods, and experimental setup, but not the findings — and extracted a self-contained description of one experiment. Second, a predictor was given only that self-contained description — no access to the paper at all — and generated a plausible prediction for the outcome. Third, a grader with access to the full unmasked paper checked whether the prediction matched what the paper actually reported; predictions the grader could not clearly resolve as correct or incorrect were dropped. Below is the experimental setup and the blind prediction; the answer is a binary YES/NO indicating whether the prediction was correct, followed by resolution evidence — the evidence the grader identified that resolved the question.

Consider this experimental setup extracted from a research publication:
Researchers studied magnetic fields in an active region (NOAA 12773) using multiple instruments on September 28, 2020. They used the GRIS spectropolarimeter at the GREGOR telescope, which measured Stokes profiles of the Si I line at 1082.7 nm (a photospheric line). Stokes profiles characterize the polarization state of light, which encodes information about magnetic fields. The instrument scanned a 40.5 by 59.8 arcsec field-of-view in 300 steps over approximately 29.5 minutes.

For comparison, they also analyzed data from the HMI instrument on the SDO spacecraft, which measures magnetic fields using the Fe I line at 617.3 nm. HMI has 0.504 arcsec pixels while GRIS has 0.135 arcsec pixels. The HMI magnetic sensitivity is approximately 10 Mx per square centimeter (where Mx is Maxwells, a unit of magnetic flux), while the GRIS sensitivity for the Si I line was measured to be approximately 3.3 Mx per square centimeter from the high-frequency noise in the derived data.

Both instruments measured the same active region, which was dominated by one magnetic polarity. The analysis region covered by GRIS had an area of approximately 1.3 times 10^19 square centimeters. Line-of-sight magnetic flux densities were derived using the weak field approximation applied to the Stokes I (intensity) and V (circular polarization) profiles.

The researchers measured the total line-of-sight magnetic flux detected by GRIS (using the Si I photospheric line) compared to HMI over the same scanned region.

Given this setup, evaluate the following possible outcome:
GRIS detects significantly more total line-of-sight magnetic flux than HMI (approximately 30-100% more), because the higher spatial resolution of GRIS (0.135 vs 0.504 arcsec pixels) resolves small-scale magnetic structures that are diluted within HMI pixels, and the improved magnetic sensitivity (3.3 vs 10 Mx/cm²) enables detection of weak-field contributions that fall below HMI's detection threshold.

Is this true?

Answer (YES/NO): YES